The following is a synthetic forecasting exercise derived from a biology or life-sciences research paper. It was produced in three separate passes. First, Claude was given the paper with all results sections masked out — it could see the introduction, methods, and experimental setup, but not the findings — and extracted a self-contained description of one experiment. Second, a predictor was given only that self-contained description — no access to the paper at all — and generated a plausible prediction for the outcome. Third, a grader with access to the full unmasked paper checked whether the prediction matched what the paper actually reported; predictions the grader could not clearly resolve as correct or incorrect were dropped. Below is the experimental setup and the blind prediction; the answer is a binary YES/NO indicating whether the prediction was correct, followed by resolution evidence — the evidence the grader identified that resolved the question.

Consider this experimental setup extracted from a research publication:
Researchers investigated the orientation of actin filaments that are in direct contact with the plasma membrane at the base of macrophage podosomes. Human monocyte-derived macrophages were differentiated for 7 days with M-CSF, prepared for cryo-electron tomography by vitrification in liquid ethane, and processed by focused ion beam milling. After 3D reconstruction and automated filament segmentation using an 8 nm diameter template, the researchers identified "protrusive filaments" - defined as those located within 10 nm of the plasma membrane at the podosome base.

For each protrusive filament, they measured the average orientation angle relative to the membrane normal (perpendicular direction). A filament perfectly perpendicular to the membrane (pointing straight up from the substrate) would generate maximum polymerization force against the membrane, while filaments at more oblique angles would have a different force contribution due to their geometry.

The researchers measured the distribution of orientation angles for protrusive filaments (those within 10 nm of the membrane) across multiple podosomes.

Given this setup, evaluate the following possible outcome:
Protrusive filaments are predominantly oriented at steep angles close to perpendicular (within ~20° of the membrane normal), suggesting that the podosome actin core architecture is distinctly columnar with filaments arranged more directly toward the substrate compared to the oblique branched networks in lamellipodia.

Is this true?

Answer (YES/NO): NO